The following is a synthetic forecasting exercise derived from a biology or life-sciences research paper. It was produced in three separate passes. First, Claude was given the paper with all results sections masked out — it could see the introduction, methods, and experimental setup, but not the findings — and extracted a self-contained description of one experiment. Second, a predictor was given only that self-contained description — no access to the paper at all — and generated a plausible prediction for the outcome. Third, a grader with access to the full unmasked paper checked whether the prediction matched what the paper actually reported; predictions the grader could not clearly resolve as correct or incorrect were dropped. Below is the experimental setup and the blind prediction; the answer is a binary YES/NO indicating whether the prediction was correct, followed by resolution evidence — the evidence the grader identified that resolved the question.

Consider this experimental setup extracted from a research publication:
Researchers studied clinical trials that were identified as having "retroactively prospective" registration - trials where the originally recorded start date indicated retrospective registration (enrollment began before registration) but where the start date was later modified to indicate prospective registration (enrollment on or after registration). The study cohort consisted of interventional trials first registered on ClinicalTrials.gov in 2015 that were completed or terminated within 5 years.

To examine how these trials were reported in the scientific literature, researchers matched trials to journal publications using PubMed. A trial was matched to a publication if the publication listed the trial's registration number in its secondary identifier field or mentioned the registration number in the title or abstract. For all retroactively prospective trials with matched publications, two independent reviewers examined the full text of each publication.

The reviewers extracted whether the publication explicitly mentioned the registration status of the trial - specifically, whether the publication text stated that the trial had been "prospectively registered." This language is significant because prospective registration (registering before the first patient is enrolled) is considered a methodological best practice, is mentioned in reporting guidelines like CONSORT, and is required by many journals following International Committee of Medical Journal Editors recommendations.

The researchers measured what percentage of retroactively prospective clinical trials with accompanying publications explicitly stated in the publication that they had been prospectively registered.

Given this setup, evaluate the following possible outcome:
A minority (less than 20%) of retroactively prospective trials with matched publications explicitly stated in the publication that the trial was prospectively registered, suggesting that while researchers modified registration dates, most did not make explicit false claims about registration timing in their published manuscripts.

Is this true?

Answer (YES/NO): YES